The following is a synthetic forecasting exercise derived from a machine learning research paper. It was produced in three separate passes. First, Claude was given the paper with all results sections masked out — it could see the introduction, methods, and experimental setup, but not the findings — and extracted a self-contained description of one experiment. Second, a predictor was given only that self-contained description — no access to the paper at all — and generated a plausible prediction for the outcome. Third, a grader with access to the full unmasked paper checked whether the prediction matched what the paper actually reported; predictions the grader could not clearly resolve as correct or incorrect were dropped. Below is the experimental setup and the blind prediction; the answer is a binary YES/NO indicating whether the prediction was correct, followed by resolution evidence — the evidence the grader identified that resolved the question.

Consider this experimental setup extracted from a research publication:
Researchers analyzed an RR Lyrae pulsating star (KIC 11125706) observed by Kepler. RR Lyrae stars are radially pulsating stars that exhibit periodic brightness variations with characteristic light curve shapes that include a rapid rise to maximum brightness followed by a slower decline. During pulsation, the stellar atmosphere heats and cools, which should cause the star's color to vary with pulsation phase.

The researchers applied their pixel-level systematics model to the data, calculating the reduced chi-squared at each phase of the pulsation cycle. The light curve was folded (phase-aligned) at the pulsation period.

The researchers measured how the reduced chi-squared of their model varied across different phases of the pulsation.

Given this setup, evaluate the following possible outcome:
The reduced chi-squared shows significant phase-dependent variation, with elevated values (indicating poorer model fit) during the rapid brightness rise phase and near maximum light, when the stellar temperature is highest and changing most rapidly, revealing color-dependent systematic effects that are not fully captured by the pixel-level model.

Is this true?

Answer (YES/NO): YES